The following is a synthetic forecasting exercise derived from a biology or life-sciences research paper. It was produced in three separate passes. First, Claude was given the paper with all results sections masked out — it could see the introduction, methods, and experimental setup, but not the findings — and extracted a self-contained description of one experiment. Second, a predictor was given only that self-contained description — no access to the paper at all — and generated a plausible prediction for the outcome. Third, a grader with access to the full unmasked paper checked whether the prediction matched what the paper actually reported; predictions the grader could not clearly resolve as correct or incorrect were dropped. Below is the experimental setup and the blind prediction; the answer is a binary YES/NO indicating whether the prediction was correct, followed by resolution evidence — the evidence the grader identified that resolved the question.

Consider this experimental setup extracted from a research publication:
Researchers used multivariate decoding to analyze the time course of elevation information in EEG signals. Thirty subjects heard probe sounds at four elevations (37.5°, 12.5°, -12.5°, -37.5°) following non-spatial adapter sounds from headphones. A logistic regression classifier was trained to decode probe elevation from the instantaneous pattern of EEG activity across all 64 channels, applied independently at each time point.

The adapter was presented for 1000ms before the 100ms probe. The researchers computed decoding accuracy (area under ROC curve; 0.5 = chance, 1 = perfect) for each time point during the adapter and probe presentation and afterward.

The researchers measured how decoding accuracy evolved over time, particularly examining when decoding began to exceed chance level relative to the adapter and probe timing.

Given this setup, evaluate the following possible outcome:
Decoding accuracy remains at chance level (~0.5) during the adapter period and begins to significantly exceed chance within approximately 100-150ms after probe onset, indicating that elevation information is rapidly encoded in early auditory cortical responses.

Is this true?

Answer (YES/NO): NO